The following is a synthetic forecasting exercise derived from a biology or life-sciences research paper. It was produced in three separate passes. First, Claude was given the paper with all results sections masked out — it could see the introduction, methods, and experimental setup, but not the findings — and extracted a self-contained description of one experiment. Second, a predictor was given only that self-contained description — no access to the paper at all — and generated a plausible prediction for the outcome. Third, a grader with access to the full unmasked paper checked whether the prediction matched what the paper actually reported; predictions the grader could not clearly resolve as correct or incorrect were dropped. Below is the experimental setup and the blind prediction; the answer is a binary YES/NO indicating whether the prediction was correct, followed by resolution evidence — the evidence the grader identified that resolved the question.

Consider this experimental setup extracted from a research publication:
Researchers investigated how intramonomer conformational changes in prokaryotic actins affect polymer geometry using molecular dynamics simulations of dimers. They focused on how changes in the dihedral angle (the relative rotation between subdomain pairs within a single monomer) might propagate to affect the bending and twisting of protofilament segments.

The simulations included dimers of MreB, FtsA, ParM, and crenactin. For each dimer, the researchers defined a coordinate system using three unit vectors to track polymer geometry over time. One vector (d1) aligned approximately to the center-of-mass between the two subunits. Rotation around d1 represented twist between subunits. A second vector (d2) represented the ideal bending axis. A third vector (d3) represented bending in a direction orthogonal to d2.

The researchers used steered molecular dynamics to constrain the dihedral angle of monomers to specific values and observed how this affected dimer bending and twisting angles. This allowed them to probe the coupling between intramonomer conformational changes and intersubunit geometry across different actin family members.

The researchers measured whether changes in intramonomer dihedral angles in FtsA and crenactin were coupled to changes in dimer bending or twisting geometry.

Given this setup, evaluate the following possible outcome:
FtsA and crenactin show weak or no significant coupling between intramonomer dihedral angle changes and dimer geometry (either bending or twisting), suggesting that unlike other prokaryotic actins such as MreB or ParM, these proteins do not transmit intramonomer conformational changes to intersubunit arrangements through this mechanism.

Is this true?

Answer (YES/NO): NO